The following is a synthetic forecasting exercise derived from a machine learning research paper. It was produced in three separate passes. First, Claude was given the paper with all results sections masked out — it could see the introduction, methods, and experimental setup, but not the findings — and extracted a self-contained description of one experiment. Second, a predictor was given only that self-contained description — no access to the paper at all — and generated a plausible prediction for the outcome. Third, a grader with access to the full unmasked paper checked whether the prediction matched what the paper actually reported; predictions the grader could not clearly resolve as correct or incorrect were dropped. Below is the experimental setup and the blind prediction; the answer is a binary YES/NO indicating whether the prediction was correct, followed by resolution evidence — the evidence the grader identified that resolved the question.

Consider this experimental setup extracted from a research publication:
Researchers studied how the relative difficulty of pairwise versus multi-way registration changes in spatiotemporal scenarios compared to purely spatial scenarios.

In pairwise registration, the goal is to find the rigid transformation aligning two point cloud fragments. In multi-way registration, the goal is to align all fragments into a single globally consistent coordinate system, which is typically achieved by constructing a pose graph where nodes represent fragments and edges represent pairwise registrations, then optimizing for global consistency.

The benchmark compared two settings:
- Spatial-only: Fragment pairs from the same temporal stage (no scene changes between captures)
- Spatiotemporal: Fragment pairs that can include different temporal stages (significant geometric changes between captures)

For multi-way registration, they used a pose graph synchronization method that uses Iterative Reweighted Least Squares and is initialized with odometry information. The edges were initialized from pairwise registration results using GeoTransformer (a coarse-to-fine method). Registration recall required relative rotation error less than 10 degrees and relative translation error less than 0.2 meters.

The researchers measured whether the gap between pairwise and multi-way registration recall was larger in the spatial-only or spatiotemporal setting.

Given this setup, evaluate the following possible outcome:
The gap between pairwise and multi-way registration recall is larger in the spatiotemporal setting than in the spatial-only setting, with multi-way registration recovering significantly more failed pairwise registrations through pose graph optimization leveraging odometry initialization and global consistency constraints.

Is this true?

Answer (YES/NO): NO